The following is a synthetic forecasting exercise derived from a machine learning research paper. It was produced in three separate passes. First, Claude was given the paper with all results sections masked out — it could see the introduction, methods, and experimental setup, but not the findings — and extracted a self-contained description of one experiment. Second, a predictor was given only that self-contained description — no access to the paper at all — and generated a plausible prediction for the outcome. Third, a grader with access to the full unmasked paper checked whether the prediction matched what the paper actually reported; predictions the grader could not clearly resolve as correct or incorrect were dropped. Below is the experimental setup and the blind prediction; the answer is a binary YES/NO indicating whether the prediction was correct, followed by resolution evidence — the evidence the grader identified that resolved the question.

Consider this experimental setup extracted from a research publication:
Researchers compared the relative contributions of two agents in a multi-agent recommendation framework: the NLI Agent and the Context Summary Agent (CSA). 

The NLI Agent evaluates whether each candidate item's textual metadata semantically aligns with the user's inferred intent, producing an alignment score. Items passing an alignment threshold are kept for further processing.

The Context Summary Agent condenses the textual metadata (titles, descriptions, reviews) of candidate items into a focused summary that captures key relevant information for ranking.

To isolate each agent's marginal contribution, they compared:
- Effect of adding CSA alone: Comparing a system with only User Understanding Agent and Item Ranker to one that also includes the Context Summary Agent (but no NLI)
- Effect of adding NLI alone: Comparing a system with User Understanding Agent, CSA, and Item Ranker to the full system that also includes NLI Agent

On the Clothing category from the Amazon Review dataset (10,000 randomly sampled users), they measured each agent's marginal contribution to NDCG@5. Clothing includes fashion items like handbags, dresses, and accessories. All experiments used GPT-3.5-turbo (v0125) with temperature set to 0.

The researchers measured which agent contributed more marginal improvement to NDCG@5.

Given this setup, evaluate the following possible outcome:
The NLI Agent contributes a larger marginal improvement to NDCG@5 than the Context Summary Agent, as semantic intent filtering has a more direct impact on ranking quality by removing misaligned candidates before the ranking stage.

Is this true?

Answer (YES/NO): NO